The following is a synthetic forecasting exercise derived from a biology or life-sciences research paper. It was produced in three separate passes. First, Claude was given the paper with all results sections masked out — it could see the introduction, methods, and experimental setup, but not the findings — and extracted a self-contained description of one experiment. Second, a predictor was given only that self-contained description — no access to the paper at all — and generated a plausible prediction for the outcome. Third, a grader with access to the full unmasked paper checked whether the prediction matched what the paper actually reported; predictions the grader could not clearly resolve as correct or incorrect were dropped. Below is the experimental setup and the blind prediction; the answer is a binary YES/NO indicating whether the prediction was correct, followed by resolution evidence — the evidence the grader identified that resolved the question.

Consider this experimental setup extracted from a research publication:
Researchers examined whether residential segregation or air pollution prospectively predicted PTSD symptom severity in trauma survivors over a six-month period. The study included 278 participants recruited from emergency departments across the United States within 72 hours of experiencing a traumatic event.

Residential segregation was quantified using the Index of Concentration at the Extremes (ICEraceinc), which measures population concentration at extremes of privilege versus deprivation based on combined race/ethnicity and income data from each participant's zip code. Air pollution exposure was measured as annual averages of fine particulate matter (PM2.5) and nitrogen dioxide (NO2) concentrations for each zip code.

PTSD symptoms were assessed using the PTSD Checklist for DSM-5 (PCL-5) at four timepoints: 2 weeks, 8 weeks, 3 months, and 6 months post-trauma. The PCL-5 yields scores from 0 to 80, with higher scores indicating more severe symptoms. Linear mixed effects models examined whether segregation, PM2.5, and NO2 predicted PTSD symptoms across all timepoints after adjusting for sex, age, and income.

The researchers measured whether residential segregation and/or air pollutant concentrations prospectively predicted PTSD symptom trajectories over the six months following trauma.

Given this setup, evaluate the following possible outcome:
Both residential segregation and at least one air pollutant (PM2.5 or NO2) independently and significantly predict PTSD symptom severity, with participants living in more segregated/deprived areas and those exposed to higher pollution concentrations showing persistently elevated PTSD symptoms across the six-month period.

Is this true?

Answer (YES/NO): NO